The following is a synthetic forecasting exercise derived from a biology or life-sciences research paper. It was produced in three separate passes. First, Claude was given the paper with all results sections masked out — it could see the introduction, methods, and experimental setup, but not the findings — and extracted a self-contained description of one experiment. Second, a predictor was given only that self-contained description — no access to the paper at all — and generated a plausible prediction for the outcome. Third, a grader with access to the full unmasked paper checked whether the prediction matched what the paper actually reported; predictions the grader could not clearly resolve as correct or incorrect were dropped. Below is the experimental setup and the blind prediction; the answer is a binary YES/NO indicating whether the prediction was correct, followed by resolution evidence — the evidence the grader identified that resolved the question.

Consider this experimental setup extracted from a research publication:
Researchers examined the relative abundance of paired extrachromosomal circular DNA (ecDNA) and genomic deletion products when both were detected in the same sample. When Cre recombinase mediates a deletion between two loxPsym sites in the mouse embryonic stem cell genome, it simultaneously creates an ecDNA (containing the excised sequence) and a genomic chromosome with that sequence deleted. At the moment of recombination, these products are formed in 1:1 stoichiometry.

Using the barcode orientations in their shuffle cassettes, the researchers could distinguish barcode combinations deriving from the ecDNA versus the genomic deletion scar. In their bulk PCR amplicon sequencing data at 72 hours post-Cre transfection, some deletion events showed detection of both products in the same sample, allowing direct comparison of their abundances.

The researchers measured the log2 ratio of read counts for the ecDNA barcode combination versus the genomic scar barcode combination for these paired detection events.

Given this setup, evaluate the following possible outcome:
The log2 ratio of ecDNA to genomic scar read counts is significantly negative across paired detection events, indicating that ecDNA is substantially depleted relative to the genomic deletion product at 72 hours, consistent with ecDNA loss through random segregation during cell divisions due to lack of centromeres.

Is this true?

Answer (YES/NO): NO